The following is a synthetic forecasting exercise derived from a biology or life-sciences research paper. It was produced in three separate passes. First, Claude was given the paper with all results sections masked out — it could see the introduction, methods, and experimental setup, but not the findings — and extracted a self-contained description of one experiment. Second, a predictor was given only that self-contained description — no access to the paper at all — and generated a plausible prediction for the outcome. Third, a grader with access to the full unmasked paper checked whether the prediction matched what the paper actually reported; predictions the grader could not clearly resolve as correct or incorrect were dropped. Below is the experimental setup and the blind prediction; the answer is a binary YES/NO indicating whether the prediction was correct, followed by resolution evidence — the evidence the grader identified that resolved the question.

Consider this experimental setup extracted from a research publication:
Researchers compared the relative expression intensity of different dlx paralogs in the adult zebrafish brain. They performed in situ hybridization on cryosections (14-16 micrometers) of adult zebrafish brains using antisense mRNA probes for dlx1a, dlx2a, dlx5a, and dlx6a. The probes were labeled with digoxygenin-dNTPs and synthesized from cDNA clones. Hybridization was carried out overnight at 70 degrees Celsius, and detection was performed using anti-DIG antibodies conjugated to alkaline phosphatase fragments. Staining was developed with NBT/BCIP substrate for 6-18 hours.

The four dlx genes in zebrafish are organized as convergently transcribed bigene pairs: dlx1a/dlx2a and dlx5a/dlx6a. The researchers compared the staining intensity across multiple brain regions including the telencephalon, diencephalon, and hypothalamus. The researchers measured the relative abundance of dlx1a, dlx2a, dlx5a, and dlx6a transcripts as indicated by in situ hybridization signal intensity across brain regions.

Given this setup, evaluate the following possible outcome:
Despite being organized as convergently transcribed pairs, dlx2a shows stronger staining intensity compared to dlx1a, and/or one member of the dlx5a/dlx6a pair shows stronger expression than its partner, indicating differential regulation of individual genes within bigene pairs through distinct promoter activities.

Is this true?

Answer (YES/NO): YES